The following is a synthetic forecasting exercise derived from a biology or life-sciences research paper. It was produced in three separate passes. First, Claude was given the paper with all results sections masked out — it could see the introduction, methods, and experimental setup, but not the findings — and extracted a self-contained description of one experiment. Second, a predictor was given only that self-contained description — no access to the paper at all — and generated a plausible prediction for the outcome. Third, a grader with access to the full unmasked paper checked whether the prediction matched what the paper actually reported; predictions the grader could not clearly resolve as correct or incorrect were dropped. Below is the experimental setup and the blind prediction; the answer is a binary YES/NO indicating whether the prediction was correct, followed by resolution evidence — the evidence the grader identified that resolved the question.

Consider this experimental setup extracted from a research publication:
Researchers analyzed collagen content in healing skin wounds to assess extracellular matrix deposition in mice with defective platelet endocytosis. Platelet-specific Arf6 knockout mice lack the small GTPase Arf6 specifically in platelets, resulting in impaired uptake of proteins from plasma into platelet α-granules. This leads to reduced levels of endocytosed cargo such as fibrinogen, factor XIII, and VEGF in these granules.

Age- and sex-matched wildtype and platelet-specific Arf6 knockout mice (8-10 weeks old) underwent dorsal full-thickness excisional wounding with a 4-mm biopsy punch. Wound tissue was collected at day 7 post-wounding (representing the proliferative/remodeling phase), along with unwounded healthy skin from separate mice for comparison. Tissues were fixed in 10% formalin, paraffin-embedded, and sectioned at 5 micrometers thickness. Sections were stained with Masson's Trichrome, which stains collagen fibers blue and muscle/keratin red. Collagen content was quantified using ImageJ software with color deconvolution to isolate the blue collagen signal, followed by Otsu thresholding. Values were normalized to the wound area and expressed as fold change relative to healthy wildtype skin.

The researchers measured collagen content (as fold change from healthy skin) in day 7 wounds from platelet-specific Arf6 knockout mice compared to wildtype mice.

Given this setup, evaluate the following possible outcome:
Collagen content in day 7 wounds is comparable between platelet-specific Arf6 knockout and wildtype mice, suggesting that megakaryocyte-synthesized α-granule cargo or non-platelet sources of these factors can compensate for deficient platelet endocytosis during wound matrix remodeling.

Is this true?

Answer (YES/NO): NO